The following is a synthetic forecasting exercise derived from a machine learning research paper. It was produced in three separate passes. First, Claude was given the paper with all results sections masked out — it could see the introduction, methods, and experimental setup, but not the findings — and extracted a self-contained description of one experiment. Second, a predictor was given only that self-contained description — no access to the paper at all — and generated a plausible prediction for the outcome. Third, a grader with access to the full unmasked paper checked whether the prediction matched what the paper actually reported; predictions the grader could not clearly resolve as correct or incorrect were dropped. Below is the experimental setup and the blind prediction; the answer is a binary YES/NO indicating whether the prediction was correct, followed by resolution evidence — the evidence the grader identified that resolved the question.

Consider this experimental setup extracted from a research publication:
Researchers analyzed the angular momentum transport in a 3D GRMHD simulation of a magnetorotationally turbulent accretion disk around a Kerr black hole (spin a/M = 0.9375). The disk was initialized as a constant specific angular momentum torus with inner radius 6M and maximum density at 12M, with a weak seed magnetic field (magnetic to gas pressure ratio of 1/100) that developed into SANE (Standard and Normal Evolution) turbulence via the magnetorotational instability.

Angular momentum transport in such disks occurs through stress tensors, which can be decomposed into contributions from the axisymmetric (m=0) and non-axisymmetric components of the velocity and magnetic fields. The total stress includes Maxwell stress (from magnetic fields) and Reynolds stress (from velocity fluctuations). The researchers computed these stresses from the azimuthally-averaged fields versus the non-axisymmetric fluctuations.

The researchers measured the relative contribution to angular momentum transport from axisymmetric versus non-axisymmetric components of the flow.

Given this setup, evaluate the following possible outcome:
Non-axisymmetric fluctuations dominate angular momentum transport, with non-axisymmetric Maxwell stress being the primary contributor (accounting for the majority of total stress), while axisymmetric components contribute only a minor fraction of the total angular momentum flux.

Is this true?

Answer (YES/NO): YES